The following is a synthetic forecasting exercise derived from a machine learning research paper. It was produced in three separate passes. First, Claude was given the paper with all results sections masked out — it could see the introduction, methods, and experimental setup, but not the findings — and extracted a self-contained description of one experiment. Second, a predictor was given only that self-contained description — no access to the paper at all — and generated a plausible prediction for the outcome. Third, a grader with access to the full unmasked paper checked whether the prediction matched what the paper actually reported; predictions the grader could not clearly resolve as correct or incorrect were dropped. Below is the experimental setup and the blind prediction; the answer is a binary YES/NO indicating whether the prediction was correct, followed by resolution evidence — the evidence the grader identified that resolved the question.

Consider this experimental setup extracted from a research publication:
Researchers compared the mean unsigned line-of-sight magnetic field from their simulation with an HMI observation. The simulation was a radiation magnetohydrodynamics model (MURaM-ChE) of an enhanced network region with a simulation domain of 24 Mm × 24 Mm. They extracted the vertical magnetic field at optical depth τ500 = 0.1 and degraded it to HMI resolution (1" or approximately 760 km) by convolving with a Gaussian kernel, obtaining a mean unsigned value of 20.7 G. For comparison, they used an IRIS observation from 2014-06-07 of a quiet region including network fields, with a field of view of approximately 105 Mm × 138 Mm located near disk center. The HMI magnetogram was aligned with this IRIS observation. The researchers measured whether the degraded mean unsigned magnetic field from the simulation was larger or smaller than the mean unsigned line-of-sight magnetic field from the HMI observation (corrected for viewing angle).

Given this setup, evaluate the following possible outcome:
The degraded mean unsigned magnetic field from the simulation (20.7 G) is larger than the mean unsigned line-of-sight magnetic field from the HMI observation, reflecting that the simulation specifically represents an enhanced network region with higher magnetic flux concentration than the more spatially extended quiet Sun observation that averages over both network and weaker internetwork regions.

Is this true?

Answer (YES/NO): YES